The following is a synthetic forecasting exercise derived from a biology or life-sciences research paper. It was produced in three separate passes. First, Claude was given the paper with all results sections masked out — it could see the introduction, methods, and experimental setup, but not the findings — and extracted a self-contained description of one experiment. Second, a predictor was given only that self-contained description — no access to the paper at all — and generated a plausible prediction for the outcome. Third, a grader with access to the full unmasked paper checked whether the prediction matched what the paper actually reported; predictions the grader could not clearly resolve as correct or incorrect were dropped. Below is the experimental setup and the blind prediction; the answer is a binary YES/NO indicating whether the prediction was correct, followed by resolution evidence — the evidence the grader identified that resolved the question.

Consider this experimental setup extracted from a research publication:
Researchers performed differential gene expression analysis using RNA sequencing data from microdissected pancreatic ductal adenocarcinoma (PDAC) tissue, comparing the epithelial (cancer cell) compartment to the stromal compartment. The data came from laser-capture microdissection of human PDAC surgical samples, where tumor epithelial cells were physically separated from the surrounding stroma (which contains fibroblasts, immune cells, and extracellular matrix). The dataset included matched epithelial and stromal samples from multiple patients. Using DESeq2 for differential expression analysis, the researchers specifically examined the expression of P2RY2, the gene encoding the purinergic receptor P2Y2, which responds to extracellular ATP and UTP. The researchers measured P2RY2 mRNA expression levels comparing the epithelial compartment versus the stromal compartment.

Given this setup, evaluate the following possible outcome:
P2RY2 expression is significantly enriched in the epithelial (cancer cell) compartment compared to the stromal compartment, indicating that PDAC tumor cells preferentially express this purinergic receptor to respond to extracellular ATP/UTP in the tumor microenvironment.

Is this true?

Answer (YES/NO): YES